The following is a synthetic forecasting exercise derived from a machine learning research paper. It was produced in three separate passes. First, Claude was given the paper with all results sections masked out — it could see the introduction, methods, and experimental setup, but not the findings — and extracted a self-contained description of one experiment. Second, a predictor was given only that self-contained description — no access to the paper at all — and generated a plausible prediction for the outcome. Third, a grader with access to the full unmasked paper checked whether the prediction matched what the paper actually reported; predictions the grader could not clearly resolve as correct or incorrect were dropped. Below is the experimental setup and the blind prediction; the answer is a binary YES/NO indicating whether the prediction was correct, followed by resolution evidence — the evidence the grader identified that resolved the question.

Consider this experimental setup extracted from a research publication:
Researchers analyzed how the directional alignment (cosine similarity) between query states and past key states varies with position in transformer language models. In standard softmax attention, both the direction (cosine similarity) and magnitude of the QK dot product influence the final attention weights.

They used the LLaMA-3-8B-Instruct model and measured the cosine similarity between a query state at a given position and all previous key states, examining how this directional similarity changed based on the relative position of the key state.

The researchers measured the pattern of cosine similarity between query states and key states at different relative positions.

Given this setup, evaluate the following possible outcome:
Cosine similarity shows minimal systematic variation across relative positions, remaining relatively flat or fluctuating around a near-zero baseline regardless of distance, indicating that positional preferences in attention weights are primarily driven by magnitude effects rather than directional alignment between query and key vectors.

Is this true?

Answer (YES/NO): NO